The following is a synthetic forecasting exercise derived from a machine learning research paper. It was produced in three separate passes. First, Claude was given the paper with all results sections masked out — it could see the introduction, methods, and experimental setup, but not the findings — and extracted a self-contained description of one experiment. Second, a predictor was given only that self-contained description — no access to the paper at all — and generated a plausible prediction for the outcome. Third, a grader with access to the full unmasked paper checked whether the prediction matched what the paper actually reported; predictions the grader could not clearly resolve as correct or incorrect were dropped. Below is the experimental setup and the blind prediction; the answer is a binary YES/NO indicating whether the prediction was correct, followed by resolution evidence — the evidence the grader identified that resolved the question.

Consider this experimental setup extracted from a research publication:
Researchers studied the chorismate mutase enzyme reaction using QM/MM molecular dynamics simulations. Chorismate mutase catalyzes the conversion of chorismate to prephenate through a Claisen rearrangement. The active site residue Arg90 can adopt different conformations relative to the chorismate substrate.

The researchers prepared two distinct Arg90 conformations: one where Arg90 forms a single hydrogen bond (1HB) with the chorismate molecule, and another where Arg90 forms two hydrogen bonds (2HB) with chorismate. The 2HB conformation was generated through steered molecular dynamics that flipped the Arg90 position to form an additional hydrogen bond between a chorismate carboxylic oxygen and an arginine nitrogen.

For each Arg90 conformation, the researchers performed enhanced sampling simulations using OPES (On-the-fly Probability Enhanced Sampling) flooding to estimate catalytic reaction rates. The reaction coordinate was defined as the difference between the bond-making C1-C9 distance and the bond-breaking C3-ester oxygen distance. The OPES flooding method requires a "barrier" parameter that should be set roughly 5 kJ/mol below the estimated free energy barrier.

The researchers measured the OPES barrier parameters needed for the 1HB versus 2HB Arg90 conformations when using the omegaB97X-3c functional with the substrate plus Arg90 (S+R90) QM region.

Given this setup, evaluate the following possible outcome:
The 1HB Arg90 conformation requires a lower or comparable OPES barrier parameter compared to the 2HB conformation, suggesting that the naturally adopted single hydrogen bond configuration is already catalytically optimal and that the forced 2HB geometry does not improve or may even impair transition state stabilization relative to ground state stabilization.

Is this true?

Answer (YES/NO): NO